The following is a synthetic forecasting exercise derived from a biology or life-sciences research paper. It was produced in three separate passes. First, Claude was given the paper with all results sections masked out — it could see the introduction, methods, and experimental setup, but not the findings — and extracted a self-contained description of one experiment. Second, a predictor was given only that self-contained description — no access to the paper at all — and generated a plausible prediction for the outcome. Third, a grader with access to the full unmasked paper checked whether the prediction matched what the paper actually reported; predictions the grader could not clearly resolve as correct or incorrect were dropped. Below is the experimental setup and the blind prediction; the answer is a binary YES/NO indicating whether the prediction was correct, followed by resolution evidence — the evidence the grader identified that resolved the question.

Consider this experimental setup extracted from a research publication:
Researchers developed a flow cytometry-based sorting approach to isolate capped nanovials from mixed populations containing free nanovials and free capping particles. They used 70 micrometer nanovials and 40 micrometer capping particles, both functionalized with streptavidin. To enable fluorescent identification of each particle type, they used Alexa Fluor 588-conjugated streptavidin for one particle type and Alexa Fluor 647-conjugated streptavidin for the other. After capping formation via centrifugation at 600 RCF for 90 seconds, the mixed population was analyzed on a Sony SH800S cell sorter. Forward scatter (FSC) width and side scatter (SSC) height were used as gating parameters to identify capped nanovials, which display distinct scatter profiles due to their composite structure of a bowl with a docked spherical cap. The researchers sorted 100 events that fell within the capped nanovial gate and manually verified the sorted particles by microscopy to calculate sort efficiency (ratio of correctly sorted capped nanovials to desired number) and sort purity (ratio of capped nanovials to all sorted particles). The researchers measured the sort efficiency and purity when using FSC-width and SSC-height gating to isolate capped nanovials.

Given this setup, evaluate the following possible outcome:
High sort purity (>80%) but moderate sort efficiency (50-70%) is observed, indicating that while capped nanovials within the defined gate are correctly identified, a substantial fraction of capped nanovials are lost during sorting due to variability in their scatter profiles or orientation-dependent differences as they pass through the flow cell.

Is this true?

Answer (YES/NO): NO